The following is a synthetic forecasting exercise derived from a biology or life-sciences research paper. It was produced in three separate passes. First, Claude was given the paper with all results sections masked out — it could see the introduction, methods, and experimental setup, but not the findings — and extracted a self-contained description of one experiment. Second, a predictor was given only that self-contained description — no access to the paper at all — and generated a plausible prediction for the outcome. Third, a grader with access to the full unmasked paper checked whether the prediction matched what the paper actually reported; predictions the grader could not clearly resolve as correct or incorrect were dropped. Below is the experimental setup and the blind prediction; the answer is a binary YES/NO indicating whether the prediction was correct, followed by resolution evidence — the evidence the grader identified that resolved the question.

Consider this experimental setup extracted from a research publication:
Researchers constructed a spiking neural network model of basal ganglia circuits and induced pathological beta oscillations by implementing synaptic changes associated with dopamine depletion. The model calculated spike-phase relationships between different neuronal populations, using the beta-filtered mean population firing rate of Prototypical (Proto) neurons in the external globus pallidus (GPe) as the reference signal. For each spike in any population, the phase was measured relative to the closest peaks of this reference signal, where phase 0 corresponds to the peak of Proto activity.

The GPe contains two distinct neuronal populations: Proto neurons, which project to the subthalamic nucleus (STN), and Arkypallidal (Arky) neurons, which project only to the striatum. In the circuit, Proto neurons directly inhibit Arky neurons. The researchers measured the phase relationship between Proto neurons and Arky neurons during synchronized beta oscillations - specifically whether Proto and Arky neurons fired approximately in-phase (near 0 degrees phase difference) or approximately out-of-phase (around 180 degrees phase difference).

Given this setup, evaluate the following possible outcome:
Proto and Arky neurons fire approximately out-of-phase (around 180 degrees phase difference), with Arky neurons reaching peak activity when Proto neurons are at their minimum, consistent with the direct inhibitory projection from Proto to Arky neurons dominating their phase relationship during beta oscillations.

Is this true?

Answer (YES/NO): YES